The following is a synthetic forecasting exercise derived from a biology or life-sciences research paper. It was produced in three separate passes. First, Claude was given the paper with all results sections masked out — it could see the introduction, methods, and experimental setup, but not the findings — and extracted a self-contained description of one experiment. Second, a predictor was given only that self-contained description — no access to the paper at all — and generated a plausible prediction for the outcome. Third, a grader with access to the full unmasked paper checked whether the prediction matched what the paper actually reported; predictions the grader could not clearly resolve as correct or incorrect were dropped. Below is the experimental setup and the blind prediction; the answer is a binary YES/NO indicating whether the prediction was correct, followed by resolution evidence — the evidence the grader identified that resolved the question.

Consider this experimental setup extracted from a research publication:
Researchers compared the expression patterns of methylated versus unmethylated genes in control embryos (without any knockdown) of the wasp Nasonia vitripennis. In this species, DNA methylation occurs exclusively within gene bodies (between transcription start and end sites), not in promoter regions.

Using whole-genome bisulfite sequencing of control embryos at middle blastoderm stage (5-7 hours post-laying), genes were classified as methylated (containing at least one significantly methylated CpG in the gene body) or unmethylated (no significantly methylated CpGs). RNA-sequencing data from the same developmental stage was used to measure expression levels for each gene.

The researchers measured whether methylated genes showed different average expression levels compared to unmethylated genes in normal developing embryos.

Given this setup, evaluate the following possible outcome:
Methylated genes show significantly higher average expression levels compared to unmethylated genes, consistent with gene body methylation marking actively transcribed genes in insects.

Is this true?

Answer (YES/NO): YES